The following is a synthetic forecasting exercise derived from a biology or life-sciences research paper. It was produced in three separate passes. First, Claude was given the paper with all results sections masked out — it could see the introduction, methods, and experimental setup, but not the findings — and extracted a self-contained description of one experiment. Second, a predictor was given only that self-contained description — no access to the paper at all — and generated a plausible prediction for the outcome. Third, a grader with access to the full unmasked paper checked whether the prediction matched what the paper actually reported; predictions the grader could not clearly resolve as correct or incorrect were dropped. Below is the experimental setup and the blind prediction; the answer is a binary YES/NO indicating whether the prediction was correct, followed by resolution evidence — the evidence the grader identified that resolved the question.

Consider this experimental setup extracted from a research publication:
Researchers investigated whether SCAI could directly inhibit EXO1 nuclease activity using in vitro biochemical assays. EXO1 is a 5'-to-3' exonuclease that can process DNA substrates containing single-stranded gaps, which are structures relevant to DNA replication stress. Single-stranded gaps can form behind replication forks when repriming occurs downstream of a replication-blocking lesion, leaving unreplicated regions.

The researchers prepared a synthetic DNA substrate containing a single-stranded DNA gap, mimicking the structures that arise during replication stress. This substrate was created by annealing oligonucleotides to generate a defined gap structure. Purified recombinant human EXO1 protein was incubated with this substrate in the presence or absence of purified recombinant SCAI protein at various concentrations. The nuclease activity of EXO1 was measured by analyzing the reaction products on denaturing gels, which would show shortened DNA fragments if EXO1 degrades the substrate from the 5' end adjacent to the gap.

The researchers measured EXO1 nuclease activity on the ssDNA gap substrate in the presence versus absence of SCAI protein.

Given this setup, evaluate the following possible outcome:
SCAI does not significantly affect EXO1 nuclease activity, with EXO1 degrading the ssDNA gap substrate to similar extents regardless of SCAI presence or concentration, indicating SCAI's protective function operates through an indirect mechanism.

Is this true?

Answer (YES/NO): NO